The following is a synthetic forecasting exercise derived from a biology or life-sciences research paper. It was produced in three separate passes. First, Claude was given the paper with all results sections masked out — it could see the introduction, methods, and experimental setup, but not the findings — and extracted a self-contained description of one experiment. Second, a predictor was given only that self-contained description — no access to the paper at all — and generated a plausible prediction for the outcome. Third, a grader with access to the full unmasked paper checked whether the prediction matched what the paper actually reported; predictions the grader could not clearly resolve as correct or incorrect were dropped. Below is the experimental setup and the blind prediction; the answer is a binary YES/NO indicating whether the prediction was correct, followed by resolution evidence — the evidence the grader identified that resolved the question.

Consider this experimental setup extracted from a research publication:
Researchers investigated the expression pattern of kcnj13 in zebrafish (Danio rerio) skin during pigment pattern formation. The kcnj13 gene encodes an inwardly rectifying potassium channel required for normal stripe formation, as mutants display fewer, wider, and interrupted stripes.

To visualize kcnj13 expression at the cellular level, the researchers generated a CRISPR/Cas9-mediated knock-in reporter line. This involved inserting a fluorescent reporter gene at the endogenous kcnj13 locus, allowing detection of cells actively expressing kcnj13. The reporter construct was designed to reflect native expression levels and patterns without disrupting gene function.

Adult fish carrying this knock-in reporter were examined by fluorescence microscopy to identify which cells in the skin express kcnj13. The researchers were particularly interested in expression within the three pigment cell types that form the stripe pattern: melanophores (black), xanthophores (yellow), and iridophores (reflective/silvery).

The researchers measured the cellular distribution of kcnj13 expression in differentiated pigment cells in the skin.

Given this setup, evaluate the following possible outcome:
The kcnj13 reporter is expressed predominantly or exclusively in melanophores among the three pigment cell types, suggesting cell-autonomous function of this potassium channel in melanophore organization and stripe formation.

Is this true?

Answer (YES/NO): NO